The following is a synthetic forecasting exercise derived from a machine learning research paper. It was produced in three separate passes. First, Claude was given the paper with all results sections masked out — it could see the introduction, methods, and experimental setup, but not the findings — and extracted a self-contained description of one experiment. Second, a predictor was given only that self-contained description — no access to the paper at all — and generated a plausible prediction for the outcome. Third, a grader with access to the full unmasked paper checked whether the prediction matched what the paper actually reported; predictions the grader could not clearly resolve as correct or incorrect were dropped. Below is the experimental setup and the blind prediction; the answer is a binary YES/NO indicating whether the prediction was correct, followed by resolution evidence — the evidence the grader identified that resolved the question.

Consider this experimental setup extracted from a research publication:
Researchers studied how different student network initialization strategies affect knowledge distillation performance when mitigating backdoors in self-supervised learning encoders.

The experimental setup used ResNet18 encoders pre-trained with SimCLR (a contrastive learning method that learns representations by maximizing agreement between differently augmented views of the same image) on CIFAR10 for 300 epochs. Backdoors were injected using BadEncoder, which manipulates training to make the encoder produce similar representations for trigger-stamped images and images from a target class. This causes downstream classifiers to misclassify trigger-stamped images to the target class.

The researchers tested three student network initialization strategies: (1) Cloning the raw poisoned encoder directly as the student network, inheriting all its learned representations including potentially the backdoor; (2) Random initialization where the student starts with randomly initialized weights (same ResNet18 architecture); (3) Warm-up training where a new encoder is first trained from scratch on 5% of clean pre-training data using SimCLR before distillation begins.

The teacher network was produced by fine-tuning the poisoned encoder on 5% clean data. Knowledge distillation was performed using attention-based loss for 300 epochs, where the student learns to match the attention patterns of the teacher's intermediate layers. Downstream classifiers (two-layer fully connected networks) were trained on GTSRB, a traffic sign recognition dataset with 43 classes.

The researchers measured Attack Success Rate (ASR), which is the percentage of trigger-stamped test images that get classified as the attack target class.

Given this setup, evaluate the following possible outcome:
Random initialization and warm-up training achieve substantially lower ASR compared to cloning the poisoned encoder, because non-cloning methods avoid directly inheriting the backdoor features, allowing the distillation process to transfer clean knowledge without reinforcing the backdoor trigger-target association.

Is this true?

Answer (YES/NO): YES